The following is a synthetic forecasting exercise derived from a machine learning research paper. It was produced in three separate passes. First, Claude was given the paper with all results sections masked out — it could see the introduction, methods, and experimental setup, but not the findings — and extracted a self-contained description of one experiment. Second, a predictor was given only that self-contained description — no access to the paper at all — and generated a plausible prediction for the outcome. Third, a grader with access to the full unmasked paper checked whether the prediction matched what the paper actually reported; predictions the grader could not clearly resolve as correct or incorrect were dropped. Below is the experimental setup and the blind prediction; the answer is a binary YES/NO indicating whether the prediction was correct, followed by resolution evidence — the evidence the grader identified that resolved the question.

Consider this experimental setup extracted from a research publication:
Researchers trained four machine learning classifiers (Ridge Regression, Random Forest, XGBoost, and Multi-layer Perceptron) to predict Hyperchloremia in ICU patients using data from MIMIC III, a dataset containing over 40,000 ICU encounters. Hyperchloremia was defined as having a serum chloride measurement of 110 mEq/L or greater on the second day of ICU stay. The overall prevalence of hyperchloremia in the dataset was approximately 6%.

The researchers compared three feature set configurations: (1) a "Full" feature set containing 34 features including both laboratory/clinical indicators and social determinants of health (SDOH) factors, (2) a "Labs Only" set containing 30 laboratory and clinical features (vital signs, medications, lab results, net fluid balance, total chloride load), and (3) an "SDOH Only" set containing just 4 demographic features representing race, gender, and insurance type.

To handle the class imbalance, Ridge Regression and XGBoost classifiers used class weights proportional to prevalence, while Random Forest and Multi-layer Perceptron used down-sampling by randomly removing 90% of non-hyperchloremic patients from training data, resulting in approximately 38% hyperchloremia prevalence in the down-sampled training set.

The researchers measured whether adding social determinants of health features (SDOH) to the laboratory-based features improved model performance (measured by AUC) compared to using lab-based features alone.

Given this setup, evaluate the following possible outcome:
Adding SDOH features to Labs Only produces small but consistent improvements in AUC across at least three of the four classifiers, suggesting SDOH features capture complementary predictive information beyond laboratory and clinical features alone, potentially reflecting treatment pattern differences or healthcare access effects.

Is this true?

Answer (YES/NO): YES